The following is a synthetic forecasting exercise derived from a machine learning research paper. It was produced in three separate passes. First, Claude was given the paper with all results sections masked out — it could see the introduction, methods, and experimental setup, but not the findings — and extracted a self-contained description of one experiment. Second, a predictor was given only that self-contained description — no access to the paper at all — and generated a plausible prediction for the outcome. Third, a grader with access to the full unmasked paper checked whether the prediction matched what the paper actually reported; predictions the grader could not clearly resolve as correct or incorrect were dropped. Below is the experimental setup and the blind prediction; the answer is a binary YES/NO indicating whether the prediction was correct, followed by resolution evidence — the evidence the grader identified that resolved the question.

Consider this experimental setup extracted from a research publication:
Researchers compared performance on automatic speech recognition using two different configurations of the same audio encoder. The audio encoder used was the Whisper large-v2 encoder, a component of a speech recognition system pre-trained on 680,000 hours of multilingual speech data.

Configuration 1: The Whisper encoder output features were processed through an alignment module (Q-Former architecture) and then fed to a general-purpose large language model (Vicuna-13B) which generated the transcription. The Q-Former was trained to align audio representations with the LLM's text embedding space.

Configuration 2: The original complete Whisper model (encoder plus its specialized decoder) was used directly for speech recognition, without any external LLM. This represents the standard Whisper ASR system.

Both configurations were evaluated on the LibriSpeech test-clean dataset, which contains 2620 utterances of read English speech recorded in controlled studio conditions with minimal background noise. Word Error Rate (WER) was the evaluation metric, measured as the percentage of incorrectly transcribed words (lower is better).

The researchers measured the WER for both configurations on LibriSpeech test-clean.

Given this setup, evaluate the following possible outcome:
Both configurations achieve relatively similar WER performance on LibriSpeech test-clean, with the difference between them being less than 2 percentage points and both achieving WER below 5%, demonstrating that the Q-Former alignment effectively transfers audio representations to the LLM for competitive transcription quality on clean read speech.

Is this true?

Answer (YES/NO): YES